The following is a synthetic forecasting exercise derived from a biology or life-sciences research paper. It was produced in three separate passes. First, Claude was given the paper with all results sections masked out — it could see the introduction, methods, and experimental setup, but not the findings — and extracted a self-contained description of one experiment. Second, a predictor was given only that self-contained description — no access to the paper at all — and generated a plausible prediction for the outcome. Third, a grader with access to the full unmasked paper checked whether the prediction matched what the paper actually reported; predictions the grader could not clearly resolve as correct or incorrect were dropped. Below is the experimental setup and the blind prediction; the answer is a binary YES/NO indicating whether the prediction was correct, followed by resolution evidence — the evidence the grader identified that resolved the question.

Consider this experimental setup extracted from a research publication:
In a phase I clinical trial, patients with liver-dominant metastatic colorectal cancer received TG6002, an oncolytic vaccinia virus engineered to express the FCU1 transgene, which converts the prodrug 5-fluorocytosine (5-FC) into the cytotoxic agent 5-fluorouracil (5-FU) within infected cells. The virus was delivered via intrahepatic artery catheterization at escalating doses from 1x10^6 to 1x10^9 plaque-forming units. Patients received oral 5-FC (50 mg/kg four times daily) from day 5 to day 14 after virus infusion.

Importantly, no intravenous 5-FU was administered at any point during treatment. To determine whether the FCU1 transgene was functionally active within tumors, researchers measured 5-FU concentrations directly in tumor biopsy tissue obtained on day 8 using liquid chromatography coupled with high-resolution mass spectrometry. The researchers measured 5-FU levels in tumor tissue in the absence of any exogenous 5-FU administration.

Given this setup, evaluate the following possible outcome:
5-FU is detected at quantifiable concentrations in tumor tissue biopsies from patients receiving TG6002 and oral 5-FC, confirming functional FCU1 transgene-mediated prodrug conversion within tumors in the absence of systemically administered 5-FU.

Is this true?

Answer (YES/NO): YES